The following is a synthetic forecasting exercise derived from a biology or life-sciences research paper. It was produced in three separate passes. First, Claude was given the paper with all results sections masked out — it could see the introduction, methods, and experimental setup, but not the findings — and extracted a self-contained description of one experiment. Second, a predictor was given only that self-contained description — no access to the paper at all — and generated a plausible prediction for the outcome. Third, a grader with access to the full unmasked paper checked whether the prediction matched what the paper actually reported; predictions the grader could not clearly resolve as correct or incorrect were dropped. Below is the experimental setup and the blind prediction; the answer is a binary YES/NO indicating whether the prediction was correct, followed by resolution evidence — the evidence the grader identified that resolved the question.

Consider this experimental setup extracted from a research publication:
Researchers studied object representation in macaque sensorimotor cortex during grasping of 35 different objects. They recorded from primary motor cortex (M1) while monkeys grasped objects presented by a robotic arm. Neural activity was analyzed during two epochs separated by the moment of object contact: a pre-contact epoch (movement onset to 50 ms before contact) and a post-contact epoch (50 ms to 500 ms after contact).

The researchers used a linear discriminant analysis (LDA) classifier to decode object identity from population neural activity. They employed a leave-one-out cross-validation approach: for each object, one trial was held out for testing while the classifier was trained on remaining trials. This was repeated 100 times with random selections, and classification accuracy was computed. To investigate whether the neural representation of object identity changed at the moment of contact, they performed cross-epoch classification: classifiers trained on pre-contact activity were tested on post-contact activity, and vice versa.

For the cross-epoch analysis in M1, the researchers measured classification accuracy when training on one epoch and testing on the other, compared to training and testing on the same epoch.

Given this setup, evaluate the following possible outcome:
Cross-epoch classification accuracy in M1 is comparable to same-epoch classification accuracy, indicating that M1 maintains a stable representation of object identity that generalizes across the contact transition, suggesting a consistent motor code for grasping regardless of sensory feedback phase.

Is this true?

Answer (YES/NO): NO